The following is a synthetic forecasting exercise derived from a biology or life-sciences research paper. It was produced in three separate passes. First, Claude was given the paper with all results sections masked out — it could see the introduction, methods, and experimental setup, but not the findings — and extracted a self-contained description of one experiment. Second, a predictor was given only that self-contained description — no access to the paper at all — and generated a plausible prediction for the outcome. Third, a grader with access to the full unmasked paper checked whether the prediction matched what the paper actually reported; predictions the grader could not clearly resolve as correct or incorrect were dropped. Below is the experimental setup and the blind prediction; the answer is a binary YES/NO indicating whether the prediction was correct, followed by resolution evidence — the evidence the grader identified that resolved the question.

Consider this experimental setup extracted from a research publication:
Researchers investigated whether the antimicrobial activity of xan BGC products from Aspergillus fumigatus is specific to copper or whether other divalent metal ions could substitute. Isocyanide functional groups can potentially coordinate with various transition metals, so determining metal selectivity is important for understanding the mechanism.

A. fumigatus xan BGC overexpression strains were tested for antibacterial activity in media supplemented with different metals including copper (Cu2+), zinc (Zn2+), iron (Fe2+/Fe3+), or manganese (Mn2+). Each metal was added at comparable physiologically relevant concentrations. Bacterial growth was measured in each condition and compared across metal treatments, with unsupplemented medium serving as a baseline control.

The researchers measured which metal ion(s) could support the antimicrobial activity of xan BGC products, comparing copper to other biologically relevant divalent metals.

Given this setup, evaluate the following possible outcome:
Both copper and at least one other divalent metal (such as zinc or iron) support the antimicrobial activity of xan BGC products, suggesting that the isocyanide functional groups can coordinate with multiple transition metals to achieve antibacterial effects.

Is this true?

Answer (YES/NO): NO